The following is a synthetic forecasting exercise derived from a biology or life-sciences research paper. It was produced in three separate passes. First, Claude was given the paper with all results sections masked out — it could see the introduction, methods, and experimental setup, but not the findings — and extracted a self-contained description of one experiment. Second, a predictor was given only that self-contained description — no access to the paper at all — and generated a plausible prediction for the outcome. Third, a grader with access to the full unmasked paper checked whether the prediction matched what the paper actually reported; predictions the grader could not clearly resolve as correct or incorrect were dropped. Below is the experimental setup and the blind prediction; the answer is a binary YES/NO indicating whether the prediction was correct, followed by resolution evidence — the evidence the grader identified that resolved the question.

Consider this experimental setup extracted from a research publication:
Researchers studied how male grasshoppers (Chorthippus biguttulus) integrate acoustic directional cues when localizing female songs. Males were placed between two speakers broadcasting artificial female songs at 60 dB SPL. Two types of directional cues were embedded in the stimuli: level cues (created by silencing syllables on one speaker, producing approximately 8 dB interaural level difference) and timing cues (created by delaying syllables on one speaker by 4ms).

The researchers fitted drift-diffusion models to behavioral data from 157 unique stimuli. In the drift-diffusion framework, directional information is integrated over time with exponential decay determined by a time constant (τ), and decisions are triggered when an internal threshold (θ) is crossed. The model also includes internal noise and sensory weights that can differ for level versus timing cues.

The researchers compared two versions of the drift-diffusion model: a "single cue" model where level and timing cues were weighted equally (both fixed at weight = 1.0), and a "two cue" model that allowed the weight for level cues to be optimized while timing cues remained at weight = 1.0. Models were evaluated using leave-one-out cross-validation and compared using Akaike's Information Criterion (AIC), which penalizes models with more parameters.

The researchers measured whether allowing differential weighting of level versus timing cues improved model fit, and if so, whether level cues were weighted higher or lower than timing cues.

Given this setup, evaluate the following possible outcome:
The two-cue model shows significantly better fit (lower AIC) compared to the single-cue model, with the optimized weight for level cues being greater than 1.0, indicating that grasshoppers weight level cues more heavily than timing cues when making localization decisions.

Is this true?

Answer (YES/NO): YES